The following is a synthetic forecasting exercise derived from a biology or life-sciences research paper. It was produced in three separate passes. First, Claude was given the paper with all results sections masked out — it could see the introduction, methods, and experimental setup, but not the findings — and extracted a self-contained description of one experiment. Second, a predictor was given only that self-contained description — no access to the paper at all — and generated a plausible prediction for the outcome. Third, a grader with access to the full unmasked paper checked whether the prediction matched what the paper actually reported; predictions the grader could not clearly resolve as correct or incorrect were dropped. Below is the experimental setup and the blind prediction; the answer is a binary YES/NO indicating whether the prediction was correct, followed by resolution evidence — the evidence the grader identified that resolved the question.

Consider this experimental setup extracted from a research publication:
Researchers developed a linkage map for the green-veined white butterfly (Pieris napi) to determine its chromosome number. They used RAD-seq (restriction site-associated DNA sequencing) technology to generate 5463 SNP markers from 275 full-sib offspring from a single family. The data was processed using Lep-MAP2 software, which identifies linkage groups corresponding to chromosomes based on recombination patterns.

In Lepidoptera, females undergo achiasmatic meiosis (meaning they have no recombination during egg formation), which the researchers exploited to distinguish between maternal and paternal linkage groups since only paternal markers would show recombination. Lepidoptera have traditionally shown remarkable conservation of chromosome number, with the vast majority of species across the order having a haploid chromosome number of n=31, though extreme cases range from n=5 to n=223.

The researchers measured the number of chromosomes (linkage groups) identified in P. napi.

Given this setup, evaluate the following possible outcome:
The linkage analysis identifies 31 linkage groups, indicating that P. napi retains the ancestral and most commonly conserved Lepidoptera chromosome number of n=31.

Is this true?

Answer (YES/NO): NO